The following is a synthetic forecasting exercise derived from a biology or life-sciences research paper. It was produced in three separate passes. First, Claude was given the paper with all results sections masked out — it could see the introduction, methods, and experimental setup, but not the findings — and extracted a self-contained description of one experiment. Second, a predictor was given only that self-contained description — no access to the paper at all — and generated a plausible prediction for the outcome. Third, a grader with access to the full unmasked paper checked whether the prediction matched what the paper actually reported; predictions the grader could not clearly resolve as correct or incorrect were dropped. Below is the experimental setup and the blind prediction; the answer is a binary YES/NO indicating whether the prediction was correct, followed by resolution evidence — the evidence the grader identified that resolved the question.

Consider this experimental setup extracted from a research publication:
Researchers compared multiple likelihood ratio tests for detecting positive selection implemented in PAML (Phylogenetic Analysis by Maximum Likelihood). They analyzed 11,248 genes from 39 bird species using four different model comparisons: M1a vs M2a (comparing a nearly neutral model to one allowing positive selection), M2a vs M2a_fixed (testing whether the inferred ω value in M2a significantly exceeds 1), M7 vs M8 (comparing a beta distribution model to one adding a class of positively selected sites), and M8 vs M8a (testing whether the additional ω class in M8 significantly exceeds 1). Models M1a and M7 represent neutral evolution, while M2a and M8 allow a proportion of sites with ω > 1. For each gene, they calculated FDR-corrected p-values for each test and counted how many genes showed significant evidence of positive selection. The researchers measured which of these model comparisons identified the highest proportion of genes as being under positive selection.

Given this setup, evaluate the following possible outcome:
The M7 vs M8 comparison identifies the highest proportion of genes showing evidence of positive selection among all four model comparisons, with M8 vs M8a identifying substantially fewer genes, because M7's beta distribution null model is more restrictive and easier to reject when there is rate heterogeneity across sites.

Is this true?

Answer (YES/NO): YES